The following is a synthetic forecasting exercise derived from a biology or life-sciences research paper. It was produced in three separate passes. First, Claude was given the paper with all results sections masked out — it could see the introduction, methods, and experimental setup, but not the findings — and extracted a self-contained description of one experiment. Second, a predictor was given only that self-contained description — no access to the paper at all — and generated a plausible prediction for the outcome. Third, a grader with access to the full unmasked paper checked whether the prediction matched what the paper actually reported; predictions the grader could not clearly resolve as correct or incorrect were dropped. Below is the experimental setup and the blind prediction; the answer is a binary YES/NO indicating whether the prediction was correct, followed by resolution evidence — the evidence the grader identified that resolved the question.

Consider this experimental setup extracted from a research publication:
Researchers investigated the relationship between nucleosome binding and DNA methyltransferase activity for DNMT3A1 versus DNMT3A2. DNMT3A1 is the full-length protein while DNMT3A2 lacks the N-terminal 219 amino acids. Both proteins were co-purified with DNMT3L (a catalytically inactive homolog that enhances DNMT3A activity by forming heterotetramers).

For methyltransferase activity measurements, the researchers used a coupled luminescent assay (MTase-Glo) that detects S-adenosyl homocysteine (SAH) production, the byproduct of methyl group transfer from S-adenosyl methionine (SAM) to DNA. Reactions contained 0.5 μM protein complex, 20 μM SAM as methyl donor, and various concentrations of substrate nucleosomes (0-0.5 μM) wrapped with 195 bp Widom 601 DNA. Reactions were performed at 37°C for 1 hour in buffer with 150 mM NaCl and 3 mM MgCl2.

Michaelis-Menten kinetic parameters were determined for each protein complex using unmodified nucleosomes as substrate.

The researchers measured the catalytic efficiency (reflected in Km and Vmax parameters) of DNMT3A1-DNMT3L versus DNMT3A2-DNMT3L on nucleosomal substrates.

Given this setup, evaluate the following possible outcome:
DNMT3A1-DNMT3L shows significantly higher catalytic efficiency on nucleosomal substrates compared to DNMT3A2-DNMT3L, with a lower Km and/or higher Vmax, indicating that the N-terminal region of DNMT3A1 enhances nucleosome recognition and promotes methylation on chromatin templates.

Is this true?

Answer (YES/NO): NO